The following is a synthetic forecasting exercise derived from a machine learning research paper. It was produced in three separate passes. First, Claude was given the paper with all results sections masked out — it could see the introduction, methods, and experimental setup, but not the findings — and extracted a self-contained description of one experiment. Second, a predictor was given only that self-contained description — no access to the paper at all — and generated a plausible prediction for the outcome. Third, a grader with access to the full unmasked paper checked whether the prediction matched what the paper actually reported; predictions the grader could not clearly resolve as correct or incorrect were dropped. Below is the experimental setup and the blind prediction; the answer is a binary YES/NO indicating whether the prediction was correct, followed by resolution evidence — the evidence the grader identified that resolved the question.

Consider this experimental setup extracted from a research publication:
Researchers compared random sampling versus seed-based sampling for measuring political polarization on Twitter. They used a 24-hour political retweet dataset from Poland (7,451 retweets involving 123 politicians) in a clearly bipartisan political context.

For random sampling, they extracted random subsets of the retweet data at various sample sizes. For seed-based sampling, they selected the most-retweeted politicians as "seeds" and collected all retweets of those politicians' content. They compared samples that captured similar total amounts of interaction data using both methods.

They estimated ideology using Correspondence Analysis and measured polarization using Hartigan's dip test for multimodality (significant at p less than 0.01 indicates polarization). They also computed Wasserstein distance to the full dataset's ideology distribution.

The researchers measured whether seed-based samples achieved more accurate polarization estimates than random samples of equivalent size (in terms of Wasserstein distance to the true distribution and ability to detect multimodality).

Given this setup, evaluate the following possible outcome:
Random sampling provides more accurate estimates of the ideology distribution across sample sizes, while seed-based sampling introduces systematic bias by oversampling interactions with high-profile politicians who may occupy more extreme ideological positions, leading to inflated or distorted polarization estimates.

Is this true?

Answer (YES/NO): NO